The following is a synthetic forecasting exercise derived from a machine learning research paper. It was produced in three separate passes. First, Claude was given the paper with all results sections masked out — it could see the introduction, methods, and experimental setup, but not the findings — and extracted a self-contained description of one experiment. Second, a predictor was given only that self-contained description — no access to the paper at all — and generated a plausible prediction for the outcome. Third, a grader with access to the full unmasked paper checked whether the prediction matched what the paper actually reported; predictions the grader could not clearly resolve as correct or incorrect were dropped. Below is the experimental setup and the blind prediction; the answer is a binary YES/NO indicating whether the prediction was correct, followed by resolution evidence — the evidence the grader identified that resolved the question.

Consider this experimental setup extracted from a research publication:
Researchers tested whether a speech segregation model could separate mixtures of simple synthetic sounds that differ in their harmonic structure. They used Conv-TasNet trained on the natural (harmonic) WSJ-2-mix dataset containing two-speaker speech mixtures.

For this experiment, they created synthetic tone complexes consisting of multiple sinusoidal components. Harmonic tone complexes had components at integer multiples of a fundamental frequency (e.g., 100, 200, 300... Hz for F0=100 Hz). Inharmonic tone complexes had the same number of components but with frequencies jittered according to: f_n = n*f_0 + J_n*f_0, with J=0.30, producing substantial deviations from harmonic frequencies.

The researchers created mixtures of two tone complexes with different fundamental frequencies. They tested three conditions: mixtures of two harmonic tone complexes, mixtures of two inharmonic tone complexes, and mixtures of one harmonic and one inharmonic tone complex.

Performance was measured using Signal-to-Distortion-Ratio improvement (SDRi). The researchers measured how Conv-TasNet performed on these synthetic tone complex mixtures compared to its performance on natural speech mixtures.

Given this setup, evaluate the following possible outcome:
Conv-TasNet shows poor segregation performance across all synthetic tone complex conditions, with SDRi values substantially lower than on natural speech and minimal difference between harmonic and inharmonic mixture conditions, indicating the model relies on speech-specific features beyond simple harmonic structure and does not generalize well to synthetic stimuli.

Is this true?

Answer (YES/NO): NO